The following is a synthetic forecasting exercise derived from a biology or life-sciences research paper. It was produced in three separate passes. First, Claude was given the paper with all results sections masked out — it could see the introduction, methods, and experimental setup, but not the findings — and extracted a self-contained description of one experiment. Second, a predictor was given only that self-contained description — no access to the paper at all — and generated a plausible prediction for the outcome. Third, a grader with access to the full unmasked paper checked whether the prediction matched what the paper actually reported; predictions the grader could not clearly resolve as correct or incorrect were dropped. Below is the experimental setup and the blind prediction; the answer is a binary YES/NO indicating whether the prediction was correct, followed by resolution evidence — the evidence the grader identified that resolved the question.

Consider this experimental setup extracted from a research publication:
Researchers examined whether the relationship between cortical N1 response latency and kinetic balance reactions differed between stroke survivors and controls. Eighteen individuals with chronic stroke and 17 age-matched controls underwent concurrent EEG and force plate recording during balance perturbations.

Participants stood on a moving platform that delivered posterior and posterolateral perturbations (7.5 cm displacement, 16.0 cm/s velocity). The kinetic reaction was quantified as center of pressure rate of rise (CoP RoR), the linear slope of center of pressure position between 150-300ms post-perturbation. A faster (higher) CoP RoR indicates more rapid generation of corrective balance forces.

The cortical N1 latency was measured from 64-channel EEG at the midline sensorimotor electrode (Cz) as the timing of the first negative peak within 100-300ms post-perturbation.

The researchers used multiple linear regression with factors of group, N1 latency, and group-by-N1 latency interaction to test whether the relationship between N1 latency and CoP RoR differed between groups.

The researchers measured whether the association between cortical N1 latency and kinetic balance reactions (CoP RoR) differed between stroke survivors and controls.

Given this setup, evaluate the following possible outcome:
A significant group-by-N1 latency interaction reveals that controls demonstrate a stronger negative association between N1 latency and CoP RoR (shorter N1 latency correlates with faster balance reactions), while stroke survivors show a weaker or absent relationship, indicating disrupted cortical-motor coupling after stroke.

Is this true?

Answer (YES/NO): NO